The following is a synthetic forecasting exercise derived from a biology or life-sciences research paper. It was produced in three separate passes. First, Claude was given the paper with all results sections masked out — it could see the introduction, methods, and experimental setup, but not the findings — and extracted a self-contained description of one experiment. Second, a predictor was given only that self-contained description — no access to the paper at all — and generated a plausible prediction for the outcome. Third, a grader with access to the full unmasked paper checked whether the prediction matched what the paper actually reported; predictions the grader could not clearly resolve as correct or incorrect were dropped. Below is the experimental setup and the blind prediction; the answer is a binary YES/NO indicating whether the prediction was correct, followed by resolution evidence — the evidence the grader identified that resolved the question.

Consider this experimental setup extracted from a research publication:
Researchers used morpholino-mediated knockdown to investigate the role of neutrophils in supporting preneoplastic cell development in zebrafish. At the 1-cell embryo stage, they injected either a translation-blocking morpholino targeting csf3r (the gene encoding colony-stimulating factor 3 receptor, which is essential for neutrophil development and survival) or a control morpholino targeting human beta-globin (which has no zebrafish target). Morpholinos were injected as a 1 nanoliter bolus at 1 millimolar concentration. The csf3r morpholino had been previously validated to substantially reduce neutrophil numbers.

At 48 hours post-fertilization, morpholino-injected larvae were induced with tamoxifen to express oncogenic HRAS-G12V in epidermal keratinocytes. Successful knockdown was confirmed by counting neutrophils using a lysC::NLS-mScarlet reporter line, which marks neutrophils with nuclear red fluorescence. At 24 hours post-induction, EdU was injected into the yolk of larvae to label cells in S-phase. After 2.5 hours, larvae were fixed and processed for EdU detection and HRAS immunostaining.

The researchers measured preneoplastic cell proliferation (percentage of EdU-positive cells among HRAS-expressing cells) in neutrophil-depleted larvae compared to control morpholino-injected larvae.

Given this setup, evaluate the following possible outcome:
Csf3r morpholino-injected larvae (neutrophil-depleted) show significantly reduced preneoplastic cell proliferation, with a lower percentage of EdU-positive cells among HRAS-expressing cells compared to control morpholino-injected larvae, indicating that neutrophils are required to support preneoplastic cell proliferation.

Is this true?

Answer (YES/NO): YES